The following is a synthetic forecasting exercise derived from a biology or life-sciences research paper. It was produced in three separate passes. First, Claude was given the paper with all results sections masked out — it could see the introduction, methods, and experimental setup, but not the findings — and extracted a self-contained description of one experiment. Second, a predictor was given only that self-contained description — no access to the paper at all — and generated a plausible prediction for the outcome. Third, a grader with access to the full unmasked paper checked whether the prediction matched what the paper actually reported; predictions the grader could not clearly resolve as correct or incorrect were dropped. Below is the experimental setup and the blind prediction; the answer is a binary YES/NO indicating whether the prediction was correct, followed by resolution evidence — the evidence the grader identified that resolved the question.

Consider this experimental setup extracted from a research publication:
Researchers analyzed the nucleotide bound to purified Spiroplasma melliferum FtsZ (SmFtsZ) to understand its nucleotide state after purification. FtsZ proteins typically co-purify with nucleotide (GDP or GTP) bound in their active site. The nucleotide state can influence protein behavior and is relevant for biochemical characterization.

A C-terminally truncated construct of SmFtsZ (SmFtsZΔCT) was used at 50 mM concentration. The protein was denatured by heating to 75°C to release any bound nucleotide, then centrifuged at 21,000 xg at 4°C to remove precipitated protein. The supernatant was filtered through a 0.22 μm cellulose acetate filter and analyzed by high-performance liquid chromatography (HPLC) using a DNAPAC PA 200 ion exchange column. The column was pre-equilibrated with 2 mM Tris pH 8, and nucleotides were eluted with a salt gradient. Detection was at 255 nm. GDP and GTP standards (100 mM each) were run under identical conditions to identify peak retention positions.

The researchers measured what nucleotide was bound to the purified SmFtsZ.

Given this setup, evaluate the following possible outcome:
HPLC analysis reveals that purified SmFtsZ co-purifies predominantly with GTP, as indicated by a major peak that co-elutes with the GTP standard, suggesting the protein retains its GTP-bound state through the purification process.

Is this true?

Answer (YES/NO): NO